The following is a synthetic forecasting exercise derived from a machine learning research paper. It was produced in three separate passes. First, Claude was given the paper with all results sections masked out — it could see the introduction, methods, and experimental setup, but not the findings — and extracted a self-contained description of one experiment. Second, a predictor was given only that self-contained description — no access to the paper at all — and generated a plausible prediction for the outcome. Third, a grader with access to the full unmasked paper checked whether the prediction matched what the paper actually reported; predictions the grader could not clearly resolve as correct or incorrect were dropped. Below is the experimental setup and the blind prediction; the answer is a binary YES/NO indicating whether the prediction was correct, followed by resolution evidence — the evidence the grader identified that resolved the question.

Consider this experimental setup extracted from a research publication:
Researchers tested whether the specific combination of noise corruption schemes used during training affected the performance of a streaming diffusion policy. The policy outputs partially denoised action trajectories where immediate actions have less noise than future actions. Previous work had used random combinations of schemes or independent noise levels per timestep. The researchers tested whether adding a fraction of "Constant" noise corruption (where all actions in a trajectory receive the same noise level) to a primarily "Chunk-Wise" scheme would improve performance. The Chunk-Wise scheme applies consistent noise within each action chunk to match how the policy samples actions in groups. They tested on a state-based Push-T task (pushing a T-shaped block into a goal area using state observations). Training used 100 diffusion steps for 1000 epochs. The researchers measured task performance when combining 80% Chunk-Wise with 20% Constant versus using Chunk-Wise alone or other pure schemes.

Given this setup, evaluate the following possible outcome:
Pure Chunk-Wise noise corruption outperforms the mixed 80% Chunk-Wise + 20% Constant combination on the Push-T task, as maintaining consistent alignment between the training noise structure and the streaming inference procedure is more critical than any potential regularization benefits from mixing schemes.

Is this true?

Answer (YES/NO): NO